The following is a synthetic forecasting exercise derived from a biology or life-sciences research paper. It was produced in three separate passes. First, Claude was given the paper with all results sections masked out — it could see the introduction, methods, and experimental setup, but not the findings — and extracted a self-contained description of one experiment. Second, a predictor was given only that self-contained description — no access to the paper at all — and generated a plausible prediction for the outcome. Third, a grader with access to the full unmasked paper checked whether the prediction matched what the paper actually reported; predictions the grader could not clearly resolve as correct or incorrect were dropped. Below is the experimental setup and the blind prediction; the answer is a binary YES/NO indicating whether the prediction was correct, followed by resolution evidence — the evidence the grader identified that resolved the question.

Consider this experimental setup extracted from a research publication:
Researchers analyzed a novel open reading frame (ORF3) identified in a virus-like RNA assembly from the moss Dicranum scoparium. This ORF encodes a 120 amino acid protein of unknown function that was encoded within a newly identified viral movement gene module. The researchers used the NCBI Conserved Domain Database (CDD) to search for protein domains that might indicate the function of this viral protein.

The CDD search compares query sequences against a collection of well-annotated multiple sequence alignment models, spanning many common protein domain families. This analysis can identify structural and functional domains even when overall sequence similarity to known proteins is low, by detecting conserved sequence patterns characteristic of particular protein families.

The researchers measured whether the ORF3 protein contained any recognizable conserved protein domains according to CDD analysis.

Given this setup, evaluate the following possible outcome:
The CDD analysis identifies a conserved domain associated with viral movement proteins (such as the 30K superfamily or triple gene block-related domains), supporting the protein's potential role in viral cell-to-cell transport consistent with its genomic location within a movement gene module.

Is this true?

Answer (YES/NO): NO